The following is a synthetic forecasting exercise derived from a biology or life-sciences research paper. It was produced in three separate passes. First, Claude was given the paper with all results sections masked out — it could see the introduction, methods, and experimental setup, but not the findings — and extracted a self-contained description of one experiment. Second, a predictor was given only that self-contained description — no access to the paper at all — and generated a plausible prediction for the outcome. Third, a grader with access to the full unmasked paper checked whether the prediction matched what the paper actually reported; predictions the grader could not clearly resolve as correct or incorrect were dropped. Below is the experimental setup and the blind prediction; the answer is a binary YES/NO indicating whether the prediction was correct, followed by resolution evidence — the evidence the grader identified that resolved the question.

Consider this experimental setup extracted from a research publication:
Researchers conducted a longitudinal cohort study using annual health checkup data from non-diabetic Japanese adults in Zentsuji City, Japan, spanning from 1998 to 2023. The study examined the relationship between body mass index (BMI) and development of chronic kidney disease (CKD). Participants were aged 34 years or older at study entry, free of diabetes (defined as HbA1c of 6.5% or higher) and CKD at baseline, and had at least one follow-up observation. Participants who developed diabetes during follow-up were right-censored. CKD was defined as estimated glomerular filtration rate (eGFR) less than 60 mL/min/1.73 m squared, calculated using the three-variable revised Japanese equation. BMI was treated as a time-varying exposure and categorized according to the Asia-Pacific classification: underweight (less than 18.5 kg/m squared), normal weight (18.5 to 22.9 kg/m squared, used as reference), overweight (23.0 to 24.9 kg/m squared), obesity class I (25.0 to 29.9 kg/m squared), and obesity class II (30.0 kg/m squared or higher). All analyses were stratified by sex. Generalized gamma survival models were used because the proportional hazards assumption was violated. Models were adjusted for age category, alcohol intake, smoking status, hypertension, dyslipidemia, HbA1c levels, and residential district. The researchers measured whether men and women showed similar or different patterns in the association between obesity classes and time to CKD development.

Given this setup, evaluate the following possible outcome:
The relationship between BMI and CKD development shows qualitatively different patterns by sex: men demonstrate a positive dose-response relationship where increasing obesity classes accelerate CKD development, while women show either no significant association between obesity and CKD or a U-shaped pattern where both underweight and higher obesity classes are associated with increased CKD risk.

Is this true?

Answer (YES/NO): NO